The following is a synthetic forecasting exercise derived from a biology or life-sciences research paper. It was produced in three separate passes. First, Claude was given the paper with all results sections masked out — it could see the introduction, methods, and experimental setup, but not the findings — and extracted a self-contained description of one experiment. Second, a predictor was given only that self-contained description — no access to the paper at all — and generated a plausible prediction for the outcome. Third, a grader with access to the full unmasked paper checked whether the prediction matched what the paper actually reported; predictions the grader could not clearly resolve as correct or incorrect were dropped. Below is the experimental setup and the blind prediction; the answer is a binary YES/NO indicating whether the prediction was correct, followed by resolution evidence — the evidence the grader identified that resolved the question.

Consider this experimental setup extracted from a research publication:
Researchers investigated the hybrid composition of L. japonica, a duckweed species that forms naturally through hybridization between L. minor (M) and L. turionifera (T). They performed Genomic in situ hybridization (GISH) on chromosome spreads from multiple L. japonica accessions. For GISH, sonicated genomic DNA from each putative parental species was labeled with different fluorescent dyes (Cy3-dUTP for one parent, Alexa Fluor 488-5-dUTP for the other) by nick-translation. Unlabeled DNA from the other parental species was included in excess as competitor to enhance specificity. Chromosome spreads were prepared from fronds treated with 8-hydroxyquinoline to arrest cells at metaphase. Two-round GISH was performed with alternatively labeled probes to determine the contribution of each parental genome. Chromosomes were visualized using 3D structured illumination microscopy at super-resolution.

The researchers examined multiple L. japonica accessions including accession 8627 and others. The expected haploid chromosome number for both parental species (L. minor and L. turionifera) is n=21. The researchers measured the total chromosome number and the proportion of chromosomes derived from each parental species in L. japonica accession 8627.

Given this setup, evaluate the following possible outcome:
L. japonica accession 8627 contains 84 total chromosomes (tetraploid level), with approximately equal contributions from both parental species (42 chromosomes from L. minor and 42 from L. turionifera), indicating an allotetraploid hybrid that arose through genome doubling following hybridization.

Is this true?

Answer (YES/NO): NO